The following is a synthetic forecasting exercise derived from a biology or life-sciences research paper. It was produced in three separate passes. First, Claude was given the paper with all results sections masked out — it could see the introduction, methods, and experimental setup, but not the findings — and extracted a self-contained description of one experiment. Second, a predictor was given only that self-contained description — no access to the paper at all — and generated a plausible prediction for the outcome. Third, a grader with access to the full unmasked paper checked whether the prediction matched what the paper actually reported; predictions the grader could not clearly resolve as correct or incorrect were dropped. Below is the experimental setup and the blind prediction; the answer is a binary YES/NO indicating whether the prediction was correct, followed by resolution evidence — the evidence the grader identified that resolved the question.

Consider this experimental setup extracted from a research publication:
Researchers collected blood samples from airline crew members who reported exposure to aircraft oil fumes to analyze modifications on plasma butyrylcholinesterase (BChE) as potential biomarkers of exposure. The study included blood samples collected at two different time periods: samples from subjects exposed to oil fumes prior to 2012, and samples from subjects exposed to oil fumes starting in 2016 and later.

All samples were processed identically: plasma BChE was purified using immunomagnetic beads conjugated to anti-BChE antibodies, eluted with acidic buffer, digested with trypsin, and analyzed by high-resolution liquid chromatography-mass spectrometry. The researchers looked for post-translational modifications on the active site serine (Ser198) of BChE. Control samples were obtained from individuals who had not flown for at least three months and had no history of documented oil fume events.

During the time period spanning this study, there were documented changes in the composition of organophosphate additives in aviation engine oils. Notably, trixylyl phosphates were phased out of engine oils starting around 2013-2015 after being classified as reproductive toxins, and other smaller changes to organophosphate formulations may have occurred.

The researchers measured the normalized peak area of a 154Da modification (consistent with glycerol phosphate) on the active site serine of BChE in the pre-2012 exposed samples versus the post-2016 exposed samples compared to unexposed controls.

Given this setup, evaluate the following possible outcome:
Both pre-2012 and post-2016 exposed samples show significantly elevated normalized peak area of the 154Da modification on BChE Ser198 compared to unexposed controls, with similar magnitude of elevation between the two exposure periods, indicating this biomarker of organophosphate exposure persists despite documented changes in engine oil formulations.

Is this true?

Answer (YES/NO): NO